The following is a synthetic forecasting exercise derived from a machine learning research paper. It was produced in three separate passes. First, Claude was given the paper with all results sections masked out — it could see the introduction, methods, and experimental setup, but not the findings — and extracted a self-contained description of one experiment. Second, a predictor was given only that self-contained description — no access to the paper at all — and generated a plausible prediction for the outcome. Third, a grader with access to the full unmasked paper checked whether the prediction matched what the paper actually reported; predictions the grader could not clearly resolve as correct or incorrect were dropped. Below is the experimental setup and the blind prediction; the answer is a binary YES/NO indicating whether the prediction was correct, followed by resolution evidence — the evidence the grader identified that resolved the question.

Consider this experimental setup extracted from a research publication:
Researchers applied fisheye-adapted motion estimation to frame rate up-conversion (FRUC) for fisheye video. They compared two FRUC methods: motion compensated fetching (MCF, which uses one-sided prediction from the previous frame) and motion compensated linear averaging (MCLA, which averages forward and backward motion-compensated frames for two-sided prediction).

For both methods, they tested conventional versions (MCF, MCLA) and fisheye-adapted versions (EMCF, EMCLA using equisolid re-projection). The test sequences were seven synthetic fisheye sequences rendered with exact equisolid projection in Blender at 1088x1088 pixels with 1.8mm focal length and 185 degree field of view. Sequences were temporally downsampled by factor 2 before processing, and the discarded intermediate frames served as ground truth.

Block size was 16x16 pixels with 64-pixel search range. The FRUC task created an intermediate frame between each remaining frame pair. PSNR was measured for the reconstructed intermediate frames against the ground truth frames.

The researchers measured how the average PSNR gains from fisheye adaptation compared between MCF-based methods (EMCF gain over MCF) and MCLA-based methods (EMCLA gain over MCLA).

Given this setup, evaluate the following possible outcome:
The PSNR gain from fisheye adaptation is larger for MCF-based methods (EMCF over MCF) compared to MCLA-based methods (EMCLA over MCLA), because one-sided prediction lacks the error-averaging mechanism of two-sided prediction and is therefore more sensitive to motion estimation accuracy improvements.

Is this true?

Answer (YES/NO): YES